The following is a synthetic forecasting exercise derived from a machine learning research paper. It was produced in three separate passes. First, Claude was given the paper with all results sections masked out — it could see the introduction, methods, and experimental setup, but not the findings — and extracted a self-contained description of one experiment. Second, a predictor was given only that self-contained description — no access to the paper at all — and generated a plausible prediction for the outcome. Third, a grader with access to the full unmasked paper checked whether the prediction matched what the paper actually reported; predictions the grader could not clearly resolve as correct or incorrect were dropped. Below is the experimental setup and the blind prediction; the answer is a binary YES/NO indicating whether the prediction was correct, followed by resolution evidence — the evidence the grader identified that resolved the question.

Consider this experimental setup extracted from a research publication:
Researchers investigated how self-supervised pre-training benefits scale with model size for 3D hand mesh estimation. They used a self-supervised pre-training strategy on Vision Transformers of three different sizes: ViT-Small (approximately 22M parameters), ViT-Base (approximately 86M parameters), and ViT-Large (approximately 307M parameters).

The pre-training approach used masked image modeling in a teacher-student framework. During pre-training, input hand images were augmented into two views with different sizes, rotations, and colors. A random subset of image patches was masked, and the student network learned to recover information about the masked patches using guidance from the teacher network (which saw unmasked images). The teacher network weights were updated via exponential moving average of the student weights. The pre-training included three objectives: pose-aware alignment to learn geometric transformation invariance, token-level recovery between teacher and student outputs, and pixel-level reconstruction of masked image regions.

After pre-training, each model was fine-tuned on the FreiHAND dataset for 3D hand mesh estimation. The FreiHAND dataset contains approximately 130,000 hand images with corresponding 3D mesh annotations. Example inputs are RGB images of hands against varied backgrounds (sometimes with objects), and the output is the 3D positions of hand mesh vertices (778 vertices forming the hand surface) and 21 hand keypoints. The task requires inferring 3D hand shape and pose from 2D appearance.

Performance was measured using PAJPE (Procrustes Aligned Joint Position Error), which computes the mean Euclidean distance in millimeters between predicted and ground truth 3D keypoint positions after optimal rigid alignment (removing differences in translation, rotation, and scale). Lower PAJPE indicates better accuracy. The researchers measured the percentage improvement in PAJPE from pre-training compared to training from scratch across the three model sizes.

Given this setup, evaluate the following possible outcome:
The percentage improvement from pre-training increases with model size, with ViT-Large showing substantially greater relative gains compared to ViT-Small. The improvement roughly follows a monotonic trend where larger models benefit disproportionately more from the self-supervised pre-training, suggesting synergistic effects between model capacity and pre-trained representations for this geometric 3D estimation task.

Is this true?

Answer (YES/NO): YES